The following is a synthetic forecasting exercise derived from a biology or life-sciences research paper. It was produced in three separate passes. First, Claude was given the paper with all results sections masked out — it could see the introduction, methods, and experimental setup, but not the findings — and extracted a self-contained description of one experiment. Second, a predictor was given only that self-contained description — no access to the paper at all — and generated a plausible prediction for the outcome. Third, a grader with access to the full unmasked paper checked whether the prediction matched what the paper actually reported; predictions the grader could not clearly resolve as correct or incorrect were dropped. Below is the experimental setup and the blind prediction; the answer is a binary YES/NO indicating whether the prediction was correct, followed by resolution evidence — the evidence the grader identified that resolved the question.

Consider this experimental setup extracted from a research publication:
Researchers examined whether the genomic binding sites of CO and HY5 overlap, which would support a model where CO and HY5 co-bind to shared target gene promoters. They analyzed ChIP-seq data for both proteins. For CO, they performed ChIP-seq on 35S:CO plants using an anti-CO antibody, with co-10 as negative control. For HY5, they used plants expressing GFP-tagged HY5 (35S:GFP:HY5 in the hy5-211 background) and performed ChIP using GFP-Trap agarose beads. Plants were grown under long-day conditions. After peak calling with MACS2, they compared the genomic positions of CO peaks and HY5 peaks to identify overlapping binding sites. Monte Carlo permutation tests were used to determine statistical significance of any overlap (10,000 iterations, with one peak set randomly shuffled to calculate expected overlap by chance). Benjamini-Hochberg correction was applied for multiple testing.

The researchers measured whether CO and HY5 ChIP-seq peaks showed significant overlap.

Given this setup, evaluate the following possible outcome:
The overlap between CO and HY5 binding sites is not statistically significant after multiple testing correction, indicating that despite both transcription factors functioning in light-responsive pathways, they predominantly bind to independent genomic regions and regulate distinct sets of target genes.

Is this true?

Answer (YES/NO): NO